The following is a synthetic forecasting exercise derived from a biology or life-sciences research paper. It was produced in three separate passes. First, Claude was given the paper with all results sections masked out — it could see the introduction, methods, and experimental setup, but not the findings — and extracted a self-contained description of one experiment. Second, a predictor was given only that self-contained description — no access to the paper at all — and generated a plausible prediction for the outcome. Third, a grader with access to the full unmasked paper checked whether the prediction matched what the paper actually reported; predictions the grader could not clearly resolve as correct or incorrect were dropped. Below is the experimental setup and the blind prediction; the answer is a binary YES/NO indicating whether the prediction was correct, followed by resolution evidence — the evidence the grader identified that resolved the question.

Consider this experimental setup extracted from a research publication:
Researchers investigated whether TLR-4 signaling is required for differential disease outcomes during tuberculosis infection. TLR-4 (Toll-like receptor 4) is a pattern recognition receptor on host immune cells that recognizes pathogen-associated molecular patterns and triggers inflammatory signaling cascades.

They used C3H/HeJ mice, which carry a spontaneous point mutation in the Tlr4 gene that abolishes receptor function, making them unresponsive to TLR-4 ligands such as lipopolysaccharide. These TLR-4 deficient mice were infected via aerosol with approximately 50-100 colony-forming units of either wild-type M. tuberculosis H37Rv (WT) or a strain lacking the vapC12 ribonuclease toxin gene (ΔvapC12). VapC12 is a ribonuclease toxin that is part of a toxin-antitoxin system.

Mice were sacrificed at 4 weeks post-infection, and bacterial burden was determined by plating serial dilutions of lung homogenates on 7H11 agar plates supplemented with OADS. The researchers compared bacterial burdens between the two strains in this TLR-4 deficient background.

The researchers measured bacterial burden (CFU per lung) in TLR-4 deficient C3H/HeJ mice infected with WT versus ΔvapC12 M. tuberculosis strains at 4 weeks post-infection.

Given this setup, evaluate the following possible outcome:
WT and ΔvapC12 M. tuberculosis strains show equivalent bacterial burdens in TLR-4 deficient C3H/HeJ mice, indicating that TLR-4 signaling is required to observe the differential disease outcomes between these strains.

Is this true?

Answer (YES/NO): NO